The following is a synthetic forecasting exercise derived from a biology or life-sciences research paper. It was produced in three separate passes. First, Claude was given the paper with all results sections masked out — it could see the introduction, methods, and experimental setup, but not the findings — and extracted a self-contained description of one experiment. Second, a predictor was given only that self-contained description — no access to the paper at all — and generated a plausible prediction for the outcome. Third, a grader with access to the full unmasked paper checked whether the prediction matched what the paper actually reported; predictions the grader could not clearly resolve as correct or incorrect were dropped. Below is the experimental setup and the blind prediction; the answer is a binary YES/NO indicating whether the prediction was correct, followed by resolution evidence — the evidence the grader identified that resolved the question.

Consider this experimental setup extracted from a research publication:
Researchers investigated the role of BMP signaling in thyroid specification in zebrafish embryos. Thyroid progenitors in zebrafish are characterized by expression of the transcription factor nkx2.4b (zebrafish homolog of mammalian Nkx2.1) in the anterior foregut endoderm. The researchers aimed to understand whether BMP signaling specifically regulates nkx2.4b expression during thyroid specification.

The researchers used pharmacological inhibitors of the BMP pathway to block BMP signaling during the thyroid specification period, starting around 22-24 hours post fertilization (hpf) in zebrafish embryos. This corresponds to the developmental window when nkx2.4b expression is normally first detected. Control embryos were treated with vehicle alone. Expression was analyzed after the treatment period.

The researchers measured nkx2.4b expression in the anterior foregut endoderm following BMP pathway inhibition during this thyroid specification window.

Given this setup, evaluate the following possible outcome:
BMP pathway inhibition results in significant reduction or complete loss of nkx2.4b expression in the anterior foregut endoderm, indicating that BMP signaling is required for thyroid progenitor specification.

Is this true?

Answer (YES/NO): YES